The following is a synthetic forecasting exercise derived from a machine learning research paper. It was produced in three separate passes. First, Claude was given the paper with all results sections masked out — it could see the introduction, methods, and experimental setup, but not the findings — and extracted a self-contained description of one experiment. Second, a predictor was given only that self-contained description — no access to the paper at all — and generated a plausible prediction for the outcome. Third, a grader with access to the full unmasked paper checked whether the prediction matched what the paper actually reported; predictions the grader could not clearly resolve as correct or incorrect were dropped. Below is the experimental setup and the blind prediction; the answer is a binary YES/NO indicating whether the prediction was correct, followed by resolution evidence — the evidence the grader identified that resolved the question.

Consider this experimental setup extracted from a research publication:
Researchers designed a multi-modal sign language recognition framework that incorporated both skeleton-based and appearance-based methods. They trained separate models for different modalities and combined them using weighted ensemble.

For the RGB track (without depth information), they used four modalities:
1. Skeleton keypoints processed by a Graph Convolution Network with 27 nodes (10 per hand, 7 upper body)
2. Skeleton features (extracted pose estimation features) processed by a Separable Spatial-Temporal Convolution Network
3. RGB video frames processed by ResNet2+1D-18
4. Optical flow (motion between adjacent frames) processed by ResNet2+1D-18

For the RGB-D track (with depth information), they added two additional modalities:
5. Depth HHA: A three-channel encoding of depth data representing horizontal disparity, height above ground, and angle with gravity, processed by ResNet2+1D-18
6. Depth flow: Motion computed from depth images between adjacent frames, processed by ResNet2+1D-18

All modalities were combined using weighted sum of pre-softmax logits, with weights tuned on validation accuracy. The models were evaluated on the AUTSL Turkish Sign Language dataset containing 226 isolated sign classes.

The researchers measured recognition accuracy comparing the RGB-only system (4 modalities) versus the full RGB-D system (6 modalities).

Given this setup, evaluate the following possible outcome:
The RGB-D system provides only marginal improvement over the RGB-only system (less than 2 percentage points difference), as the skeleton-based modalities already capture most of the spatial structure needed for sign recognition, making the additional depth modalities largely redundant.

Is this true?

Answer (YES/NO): YES